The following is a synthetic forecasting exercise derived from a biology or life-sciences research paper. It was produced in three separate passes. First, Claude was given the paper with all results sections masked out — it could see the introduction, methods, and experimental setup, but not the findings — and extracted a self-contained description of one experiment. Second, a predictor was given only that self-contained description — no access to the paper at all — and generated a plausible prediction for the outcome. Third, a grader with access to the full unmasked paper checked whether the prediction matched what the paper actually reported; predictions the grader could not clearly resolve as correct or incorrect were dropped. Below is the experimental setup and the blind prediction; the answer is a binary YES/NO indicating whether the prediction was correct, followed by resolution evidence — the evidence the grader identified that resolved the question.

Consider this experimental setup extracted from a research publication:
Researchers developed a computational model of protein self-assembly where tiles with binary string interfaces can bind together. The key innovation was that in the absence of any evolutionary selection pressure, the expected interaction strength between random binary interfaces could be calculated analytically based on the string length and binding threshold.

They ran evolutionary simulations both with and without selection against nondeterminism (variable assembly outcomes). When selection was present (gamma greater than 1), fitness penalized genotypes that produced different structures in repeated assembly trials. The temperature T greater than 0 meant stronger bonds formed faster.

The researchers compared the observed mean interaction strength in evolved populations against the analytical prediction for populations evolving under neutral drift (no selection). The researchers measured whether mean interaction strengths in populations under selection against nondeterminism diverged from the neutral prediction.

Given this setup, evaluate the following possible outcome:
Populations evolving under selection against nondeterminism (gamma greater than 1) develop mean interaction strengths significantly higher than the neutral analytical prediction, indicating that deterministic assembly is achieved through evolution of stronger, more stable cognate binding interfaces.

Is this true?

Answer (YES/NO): NO